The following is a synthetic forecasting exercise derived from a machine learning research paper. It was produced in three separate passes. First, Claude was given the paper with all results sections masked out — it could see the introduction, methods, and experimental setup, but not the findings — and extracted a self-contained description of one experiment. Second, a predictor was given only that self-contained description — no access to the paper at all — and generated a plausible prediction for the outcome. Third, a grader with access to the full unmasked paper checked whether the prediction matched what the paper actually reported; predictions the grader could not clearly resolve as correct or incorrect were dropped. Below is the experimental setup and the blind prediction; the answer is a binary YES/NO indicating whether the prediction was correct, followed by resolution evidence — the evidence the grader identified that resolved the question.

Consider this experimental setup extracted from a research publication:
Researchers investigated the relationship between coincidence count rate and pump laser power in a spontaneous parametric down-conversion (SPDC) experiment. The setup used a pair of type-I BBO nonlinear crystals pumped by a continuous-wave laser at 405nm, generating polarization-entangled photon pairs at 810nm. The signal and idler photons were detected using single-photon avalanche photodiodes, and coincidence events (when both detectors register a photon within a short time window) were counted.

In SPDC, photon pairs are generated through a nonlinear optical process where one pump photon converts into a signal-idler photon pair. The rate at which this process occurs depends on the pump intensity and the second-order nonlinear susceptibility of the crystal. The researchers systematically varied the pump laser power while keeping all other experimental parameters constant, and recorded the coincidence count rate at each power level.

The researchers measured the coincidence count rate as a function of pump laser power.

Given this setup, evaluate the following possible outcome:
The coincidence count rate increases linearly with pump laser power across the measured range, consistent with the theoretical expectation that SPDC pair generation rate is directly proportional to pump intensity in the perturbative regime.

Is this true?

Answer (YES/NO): YES